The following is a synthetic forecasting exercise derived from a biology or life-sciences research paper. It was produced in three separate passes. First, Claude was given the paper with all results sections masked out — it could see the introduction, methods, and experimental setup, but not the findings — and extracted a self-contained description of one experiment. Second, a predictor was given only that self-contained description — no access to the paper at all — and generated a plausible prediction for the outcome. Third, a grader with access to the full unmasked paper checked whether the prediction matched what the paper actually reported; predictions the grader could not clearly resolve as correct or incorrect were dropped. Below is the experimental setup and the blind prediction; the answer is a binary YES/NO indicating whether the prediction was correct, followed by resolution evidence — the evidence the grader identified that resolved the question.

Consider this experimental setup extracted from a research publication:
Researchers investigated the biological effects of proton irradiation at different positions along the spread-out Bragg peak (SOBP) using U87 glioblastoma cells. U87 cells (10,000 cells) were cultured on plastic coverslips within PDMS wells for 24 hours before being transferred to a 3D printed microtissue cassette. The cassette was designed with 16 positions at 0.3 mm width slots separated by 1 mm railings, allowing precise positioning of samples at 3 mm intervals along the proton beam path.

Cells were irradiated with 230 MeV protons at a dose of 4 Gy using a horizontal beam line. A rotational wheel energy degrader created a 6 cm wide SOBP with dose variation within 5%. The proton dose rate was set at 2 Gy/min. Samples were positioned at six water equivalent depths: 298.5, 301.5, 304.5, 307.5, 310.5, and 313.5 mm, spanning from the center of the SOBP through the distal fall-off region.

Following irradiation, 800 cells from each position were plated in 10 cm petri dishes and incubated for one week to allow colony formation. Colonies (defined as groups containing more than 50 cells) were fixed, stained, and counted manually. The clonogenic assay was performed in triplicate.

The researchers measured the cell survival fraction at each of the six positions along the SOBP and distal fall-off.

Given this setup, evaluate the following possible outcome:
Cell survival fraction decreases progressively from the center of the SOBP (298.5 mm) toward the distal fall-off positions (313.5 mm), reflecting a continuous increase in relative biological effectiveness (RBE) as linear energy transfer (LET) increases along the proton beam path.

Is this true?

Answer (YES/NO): NO